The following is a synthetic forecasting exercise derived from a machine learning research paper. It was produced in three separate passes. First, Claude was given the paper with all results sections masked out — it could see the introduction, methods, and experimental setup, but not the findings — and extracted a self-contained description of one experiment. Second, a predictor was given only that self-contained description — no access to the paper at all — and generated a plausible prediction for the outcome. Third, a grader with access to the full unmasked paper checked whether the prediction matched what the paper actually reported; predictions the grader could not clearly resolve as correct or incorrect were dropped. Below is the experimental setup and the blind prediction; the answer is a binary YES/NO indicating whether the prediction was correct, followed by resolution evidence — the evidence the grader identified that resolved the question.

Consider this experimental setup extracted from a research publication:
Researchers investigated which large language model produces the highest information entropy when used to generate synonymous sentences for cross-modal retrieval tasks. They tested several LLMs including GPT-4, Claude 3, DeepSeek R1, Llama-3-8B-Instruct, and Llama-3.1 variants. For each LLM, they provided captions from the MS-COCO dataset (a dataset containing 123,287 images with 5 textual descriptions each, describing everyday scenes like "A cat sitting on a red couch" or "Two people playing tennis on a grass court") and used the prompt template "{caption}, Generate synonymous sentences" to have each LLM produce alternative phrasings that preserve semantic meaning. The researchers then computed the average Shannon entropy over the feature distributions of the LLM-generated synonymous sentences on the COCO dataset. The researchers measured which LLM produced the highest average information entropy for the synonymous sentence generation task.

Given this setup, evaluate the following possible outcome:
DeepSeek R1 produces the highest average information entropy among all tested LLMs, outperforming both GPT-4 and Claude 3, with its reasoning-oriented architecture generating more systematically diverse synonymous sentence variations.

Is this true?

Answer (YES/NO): NO